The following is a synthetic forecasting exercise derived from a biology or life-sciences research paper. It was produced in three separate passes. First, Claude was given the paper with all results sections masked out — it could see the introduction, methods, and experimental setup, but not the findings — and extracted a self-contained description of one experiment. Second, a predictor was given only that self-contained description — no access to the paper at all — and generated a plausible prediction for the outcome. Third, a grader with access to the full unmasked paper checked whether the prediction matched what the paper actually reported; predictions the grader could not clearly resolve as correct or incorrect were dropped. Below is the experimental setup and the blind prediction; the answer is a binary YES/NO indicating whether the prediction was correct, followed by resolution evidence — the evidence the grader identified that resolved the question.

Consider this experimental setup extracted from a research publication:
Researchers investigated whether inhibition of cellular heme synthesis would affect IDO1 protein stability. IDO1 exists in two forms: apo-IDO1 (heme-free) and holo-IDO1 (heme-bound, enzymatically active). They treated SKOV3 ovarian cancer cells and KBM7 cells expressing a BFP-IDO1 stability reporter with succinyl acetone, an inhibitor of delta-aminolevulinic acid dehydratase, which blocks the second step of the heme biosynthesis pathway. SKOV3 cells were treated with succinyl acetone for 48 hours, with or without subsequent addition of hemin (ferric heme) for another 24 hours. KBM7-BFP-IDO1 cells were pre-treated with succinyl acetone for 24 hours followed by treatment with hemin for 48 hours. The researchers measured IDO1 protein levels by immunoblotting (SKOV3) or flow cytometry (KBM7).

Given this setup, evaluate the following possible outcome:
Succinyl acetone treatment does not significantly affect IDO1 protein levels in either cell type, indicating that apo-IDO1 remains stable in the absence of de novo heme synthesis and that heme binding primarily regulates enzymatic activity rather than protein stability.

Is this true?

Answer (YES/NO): NO